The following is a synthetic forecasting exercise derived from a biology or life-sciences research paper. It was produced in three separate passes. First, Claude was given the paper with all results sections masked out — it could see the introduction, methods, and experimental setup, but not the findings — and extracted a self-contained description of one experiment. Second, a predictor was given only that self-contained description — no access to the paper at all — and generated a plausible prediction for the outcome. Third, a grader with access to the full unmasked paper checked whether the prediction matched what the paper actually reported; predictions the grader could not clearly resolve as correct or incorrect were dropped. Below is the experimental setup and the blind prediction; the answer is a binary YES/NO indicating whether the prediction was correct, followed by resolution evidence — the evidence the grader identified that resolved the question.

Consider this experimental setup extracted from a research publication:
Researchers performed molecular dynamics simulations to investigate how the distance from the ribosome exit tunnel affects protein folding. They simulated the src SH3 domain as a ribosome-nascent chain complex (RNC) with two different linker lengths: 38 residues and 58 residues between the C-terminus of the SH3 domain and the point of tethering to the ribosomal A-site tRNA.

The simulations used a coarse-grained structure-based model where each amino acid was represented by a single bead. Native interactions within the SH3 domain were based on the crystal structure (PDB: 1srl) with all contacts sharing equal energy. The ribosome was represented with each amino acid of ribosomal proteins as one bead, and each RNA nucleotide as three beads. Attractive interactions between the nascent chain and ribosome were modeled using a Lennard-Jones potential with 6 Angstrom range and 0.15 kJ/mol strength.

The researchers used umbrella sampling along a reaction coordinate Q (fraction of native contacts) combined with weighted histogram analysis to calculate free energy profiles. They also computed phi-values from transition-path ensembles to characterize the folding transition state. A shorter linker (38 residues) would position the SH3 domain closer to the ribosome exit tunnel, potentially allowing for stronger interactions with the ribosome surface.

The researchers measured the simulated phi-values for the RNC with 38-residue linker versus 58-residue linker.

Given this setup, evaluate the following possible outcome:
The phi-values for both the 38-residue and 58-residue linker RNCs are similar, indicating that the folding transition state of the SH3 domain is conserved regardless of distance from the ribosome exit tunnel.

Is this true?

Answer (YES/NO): YES